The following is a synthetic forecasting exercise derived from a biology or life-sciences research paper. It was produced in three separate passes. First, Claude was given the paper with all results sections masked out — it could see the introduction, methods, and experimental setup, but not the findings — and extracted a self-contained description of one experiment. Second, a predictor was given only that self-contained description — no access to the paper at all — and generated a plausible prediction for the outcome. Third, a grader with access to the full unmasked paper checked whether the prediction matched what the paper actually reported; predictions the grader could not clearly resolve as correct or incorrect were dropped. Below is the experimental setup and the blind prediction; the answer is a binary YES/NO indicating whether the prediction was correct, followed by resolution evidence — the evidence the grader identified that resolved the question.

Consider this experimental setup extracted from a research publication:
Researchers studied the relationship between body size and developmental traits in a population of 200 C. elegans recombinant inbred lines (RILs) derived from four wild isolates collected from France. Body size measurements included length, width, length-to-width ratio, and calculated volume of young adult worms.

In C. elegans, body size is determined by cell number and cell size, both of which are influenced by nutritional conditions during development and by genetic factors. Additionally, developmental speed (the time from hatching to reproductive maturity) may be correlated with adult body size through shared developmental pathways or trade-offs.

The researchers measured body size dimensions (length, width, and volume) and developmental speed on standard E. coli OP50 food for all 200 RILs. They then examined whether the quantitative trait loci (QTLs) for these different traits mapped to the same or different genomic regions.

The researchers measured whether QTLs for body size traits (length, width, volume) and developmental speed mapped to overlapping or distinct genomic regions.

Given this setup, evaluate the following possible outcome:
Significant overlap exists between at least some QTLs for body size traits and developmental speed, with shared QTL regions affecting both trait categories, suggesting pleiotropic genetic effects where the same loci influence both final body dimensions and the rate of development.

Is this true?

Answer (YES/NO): NO